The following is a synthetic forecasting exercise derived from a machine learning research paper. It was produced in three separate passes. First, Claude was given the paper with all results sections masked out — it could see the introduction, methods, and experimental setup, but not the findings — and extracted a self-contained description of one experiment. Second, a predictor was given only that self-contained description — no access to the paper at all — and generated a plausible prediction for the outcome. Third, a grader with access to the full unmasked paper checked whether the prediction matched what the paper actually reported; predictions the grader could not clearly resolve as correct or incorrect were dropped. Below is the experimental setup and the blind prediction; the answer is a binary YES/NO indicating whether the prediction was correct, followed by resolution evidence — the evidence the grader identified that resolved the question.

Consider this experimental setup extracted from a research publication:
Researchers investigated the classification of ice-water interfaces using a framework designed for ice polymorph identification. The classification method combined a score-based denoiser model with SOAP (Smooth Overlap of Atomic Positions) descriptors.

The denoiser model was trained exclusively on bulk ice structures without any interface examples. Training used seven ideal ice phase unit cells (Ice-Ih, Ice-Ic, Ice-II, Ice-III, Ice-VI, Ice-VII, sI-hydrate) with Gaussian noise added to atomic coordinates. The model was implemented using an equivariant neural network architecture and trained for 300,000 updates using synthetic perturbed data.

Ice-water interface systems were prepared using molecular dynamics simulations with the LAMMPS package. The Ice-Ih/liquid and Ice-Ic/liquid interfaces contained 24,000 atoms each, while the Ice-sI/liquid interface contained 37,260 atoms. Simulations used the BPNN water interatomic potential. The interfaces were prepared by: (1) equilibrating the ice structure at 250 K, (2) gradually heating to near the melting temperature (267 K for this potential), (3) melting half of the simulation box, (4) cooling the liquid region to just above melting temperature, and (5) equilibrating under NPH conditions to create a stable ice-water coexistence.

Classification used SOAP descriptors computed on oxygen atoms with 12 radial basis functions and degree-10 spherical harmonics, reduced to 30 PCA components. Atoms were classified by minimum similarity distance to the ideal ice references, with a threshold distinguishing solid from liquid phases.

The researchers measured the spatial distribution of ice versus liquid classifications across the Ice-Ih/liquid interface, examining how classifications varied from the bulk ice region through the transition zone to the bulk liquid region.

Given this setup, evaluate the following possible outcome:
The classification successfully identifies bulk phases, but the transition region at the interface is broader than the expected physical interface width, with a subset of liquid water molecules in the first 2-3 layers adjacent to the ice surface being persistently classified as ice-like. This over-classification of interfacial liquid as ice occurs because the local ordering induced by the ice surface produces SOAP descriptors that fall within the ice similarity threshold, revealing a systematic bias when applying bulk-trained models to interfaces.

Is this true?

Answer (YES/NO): NO